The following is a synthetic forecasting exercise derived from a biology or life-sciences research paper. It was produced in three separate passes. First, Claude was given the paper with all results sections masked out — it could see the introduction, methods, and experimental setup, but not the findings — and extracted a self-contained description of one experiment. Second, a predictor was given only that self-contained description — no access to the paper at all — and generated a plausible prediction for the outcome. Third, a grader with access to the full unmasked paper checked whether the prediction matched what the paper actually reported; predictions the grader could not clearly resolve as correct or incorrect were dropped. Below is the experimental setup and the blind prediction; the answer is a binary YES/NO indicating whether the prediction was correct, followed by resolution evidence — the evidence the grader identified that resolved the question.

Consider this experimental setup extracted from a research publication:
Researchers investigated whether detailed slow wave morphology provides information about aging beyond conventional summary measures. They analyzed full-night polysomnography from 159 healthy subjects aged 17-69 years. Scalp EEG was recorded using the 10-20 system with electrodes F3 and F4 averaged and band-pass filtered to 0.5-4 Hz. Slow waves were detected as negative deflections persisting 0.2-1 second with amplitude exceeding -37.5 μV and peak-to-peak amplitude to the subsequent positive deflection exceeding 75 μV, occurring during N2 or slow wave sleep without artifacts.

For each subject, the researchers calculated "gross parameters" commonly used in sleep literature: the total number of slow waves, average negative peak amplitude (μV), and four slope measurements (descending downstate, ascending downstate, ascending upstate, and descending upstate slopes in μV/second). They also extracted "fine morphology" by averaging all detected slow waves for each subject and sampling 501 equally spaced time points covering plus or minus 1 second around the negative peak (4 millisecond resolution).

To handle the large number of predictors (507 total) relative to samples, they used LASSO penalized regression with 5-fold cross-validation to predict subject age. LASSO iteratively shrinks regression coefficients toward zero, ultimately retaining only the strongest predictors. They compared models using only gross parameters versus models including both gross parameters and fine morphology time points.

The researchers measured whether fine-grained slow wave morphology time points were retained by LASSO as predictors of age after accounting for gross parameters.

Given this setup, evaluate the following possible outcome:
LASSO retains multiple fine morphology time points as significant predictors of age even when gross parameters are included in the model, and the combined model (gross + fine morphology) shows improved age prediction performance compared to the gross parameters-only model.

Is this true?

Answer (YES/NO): YES